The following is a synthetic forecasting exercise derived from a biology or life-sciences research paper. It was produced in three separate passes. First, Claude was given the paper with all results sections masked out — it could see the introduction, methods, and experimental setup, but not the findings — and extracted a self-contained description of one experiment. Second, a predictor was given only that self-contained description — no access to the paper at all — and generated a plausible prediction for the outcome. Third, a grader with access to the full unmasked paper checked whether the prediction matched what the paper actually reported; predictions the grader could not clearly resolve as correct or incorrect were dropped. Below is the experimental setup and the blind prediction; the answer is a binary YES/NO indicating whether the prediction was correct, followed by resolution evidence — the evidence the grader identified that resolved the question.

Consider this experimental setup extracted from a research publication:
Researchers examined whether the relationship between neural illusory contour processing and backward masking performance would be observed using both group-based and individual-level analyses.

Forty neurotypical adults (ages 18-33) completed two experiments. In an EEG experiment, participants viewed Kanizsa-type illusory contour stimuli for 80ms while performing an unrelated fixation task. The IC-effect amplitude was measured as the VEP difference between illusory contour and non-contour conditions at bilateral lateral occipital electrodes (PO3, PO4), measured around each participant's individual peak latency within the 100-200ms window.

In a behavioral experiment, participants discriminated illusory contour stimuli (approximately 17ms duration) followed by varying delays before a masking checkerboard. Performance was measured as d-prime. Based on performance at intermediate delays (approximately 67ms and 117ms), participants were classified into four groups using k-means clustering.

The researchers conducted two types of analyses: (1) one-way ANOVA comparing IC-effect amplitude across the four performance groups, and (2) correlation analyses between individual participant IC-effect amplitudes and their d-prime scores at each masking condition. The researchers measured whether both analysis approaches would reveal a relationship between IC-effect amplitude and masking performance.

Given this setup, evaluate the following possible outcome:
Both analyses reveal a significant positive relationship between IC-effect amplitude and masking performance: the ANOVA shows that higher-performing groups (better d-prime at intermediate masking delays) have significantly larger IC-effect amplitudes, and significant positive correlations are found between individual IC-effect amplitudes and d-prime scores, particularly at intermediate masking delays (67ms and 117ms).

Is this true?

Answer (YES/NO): NO